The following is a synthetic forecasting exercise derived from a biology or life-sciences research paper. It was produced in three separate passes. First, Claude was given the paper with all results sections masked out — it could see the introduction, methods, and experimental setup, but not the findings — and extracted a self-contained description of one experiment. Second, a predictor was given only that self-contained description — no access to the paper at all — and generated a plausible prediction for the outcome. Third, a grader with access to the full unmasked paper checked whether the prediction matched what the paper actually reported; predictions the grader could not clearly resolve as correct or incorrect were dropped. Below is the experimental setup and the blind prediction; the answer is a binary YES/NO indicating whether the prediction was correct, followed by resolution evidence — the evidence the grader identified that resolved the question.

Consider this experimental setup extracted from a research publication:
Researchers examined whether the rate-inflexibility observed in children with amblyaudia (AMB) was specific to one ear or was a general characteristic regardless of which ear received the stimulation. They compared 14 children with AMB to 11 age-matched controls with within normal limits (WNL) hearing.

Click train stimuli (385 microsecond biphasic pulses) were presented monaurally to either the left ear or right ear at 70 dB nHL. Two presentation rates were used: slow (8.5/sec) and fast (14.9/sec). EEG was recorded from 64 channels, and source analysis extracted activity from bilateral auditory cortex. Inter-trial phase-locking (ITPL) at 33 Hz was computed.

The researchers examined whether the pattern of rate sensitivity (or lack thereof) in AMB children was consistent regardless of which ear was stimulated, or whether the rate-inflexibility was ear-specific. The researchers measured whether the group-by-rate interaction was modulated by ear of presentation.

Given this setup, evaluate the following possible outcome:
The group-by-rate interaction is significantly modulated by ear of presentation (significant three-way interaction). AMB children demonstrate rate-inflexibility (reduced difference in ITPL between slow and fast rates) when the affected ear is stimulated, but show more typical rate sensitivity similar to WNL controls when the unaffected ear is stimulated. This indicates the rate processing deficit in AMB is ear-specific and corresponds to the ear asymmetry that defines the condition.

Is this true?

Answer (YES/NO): NO